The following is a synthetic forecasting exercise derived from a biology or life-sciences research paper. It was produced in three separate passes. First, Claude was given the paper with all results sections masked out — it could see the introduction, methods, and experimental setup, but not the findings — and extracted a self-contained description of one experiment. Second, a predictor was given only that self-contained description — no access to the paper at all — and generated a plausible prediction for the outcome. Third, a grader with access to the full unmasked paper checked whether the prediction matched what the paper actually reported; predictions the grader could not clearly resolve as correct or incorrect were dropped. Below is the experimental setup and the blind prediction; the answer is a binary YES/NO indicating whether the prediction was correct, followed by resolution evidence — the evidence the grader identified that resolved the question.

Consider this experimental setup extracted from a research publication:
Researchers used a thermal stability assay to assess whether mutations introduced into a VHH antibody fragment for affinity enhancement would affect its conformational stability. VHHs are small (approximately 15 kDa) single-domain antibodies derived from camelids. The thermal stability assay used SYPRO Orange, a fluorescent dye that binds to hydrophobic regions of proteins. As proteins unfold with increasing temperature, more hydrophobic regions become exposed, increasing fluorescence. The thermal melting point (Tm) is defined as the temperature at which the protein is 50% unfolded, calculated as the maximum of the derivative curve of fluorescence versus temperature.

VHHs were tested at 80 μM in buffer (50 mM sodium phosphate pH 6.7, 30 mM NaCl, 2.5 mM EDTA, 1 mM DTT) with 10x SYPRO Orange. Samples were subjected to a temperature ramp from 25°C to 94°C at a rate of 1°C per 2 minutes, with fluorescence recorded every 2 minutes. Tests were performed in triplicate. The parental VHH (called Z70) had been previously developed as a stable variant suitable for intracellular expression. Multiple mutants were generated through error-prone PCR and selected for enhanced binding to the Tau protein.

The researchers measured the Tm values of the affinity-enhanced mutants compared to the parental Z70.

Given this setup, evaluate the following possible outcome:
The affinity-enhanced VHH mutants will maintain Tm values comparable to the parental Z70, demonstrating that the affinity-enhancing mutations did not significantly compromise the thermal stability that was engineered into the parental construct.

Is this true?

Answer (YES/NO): NO